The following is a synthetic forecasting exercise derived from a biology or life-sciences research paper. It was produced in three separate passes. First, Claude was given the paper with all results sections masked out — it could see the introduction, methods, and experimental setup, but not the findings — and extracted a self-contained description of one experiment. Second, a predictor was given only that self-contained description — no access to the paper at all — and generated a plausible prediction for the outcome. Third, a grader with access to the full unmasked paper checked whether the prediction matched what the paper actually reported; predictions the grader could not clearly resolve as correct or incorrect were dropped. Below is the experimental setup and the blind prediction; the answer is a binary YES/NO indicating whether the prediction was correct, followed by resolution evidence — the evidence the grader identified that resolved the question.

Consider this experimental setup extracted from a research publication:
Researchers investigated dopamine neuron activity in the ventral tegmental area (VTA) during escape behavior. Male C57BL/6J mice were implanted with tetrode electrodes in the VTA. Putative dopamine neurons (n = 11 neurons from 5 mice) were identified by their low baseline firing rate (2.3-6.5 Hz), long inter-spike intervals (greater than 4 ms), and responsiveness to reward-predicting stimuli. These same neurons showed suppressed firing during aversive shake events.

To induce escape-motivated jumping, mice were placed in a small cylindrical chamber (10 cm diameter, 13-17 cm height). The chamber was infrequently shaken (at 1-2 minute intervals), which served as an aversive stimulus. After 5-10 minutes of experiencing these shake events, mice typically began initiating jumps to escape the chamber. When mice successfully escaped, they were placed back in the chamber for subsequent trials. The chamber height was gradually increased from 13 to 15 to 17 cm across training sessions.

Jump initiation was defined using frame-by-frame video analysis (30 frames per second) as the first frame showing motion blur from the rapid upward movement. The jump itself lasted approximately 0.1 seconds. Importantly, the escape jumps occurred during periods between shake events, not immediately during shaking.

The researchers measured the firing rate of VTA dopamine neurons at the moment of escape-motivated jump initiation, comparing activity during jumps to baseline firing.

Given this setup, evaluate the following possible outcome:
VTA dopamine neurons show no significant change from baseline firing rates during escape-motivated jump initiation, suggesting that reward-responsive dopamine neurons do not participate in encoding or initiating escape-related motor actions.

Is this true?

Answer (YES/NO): NO